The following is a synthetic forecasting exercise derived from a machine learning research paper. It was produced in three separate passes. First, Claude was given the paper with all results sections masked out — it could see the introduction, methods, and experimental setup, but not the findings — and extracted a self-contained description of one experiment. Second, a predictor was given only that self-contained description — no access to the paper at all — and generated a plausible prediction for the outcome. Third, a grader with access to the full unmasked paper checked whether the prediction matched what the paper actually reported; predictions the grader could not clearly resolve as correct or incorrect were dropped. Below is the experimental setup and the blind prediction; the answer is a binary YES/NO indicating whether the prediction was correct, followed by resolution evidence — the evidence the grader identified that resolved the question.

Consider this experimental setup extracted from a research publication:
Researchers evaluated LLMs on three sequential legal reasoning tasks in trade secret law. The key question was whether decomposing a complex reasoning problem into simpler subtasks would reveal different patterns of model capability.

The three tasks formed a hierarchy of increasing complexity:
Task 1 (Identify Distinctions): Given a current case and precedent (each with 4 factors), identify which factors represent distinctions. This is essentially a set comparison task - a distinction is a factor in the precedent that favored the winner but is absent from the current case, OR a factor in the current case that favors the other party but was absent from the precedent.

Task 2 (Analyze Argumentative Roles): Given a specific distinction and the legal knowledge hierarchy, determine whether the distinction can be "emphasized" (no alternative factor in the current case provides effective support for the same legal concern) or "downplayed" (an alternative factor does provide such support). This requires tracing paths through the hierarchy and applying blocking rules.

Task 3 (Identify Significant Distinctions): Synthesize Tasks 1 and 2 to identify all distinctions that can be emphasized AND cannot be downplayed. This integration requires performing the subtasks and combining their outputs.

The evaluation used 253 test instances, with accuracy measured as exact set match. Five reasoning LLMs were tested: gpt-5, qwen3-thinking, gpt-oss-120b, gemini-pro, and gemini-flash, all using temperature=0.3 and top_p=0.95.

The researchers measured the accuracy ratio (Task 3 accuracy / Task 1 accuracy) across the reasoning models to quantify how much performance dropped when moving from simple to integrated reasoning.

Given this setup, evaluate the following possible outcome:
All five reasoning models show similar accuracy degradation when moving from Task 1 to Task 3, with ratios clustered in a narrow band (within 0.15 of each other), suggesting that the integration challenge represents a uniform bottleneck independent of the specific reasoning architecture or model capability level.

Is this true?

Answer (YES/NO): NO